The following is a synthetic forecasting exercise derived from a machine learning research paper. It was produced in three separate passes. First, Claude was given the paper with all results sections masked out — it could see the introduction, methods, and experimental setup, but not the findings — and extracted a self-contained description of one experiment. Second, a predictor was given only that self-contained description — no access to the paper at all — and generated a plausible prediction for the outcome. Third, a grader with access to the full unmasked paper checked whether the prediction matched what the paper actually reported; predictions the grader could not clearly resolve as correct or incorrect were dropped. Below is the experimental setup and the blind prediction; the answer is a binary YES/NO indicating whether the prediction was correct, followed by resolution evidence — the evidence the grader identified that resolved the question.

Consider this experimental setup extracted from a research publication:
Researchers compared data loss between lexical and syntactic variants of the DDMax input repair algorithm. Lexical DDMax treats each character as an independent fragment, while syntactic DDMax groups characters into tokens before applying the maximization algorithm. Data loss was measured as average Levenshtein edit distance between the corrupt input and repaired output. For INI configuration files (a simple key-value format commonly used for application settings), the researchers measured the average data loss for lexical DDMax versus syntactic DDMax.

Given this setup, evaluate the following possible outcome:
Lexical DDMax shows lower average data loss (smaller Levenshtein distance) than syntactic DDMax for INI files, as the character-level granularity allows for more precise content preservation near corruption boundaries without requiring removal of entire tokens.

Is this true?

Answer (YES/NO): YES